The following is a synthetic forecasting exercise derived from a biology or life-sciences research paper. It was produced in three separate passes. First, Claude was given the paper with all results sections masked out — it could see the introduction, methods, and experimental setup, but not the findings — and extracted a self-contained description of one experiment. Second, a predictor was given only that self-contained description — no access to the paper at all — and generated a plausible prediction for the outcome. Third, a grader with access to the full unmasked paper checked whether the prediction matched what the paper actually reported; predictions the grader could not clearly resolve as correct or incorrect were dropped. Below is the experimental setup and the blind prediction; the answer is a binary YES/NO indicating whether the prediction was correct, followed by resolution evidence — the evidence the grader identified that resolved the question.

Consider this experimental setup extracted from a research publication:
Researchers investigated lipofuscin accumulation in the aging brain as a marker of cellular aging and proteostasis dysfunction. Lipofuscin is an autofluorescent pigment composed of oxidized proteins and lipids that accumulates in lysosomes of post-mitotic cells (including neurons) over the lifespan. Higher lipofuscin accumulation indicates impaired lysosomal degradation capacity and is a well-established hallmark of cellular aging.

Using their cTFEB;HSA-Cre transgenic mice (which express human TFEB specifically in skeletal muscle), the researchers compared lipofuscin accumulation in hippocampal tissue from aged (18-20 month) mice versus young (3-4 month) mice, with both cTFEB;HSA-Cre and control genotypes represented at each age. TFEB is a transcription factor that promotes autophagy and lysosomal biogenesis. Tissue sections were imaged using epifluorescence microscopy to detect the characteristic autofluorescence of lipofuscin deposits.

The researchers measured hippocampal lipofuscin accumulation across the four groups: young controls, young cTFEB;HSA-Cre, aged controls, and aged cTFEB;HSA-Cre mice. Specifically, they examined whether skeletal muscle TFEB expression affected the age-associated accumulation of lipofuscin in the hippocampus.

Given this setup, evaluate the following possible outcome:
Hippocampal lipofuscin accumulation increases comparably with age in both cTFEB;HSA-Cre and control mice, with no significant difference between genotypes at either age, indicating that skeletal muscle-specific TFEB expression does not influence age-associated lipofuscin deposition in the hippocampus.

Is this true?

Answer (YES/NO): NO